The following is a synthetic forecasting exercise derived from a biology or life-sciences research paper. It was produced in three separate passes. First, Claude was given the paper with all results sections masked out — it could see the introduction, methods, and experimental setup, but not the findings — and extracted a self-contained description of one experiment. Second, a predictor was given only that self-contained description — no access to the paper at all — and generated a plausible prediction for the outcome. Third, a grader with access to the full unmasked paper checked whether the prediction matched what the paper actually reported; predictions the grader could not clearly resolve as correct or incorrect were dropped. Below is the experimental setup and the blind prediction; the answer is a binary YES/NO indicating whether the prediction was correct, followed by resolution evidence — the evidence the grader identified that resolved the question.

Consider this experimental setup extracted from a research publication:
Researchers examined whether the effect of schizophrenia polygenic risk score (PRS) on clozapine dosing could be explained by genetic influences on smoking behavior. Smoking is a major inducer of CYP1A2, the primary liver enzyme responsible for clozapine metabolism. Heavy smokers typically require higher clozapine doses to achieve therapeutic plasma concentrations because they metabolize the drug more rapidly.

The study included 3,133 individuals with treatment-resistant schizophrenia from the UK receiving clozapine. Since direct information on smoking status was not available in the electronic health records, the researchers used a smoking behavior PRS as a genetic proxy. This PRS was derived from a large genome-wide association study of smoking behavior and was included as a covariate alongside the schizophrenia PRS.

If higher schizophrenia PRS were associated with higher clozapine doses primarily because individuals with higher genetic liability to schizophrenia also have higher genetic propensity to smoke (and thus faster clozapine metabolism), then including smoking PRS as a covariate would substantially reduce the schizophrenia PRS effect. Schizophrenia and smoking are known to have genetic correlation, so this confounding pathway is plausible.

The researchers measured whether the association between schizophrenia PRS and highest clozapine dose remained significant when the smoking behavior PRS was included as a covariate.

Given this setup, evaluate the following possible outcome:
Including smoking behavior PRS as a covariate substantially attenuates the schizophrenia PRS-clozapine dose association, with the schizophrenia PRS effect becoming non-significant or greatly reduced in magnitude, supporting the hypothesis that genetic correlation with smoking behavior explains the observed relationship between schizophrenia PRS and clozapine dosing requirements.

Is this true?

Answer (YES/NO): NO